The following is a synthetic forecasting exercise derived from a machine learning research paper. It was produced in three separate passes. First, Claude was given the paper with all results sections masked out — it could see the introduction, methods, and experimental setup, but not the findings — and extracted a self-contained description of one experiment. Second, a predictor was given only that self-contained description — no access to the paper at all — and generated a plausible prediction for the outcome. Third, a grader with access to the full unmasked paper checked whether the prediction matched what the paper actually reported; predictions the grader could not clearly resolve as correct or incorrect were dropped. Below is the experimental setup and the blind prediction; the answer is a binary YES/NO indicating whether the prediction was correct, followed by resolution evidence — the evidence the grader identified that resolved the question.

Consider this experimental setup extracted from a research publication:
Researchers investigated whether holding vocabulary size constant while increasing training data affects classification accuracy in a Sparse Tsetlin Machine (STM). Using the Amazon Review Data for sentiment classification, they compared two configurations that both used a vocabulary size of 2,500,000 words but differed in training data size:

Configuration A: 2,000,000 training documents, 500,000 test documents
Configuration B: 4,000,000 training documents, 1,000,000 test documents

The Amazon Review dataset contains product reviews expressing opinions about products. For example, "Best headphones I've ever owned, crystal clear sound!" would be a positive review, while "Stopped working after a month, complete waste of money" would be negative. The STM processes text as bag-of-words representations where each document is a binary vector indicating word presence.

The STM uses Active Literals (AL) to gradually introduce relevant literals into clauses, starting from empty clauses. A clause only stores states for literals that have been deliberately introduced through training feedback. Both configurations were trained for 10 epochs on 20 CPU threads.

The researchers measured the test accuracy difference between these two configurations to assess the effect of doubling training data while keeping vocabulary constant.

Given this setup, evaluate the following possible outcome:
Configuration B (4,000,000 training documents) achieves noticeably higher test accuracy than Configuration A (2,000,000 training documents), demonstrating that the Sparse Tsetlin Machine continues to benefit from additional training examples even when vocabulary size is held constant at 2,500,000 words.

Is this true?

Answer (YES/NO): YES